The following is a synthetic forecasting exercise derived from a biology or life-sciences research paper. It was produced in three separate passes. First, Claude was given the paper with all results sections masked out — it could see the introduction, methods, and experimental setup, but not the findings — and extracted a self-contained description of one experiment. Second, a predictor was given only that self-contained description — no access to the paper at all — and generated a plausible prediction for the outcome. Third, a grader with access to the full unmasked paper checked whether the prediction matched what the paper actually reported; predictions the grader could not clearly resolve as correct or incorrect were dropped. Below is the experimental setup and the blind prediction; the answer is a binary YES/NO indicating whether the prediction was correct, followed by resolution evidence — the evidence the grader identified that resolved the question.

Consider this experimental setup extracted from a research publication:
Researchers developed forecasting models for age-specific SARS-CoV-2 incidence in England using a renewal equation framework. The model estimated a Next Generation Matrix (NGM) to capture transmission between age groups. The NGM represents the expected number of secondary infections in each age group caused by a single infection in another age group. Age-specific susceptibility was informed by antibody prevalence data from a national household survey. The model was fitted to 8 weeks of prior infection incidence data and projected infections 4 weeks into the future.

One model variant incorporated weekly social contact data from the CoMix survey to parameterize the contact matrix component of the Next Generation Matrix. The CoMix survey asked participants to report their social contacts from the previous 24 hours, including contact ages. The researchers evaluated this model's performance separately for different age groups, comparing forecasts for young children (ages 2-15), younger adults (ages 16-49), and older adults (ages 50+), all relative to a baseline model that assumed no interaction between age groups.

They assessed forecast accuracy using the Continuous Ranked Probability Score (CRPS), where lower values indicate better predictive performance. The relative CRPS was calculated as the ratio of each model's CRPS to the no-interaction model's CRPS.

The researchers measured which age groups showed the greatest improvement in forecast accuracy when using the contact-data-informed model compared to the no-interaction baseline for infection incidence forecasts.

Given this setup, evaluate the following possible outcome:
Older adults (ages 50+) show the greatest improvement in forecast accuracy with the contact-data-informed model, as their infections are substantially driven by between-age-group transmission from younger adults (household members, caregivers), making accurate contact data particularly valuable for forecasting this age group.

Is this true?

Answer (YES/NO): YES